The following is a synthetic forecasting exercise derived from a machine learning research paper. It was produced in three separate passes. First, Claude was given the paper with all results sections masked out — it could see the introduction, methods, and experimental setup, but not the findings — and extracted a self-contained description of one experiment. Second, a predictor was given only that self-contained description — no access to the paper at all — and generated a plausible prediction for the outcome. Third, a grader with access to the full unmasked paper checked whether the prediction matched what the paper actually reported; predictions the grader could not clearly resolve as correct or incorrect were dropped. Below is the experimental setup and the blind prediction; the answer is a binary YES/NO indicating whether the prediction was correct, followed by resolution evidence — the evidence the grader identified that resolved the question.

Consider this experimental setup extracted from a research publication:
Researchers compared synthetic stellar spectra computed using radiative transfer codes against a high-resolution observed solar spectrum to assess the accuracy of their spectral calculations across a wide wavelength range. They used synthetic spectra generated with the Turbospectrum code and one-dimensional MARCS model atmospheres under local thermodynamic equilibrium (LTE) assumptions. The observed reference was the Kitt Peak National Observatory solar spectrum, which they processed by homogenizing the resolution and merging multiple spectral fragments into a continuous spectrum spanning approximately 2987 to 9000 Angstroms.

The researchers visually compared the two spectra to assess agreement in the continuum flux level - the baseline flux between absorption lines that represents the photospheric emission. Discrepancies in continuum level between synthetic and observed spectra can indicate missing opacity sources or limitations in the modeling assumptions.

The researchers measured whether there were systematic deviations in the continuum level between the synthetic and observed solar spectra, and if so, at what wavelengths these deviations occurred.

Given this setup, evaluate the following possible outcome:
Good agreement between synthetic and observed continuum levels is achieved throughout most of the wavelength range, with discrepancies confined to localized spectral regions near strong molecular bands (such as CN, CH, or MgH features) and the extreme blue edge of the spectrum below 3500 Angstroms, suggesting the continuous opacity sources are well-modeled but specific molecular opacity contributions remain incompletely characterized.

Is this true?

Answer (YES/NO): NO